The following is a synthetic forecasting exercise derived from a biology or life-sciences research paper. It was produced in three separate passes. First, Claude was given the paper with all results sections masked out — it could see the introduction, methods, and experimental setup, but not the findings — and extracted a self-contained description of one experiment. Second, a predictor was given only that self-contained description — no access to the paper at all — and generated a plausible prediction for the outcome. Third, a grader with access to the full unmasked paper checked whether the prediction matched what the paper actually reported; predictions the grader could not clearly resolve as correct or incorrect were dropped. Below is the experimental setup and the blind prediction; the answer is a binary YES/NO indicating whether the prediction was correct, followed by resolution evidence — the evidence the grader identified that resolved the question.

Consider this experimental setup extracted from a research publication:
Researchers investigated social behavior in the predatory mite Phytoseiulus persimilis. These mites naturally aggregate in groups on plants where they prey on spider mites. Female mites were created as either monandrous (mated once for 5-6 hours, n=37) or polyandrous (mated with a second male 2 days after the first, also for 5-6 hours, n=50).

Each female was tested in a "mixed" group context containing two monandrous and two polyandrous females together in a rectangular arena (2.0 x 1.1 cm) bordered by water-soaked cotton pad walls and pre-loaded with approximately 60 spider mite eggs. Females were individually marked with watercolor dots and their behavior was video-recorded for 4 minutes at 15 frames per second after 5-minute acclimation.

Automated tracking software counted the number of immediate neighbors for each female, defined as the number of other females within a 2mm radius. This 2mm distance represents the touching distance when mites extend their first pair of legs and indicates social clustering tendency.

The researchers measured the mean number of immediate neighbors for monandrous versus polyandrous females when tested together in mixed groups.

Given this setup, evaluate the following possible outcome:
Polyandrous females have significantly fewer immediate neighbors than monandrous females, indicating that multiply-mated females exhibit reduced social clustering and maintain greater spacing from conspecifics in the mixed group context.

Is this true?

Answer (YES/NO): NO